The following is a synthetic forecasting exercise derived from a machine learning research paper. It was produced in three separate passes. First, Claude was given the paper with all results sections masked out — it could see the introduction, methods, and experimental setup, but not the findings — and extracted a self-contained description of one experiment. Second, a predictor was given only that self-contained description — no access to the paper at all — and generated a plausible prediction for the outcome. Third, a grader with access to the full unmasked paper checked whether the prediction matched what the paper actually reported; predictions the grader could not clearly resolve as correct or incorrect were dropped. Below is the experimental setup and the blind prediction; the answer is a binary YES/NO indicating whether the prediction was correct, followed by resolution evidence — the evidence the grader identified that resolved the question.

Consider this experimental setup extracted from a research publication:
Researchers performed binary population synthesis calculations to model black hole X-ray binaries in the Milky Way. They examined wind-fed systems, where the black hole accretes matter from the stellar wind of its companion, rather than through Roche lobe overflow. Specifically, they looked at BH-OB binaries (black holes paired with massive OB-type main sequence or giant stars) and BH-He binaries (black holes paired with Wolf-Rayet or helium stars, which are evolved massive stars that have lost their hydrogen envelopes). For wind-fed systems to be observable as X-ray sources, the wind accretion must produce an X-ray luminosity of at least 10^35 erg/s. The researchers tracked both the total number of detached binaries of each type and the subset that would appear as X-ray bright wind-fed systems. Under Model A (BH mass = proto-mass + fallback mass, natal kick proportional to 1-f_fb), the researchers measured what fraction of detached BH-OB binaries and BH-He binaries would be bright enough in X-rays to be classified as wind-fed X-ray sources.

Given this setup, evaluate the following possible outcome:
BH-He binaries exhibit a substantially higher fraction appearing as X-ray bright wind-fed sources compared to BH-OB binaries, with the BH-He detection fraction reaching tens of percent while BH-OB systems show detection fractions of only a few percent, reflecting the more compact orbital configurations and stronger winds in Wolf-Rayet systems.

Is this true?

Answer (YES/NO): NO